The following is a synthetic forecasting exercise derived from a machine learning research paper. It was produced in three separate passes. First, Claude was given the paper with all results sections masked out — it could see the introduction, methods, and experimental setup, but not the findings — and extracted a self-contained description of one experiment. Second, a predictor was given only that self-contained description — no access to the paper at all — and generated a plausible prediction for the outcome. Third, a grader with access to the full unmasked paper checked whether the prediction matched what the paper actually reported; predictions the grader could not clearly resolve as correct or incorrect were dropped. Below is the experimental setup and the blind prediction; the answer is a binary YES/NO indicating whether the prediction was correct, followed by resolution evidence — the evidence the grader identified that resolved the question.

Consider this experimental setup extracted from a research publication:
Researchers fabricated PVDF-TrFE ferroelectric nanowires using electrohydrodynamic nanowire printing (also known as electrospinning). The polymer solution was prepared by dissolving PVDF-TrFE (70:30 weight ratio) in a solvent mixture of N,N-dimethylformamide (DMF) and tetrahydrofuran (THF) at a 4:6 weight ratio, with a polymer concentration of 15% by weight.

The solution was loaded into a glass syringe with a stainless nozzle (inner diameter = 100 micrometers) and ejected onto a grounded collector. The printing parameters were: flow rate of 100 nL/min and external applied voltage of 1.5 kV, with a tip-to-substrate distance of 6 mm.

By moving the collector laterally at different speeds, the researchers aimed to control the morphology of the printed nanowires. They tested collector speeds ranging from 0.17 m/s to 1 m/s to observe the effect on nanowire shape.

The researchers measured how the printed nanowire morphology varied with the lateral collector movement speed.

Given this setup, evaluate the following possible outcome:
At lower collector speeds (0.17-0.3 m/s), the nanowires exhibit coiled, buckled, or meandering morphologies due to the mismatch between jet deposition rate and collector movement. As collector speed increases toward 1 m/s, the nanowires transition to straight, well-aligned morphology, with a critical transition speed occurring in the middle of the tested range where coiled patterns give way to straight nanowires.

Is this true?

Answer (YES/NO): NO